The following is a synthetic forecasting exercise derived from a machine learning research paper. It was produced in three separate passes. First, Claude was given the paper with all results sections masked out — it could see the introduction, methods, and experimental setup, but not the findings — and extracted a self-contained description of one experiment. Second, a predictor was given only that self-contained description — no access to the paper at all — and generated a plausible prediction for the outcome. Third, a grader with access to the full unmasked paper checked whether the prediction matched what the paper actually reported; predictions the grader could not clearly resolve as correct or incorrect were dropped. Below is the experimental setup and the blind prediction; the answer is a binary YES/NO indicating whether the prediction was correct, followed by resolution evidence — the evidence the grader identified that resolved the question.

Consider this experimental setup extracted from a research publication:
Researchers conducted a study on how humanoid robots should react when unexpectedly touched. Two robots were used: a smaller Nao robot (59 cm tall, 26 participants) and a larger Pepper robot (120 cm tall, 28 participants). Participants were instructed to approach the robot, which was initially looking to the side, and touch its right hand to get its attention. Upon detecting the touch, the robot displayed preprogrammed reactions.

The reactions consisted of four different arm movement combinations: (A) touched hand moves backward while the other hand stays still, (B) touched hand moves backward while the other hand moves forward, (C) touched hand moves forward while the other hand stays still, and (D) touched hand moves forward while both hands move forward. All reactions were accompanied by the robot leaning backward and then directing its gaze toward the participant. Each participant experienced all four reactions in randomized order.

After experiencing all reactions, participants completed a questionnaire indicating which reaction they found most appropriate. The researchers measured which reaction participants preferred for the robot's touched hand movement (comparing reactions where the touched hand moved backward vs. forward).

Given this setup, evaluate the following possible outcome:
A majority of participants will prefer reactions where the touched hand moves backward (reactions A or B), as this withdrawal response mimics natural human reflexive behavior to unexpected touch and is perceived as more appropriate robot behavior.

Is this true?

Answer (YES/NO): YES